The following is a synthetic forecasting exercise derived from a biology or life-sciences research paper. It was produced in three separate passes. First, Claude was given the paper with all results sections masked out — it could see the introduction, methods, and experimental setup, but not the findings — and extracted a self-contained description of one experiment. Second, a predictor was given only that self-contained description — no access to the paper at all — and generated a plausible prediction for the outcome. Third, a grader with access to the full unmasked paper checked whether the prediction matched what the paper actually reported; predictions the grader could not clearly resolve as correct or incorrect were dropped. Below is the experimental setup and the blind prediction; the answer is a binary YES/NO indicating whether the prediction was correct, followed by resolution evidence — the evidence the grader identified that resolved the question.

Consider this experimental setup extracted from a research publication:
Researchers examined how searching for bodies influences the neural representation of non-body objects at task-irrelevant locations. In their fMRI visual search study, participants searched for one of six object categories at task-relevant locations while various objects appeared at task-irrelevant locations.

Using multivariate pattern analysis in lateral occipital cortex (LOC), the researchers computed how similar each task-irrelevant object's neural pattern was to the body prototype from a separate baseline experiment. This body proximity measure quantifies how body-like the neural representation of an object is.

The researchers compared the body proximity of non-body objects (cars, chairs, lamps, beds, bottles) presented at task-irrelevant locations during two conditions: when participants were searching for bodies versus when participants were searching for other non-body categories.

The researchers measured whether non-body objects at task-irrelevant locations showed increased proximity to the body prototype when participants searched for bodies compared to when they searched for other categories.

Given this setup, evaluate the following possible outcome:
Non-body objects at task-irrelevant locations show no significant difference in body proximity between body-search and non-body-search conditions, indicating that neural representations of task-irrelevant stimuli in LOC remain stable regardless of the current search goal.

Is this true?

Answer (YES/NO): YES